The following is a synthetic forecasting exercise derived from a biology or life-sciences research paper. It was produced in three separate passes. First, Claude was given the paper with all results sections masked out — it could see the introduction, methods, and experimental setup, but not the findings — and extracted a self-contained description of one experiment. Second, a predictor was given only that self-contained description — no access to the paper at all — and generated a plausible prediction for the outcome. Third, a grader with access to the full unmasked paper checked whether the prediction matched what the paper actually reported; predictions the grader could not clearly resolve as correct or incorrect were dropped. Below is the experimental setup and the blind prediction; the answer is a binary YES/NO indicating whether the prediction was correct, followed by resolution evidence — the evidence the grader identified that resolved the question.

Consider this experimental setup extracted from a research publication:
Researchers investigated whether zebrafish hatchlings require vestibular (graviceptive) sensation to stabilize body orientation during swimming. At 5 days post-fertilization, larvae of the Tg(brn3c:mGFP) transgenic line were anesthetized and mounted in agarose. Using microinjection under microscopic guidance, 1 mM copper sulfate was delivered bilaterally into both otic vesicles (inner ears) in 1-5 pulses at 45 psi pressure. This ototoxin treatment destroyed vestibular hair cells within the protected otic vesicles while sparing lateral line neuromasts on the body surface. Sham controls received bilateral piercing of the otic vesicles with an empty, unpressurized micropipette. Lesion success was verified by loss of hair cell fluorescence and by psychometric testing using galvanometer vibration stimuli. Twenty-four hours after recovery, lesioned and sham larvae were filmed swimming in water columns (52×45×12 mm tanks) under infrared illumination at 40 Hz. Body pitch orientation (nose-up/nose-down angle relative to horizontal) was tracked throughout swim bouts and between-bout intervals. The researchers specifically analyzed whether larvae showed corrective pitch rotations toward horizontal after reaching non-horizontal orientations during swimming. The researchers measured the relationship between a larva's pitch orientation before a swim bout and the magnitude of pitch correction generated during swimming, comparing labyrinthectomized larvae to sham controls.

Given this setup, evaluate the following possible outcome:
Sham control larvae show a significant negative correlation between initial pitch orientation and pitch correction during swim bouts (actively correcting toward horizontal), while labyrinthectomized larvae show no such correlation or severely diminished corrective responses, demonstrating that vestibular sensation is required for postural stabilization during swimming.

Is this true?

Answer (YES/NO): YES